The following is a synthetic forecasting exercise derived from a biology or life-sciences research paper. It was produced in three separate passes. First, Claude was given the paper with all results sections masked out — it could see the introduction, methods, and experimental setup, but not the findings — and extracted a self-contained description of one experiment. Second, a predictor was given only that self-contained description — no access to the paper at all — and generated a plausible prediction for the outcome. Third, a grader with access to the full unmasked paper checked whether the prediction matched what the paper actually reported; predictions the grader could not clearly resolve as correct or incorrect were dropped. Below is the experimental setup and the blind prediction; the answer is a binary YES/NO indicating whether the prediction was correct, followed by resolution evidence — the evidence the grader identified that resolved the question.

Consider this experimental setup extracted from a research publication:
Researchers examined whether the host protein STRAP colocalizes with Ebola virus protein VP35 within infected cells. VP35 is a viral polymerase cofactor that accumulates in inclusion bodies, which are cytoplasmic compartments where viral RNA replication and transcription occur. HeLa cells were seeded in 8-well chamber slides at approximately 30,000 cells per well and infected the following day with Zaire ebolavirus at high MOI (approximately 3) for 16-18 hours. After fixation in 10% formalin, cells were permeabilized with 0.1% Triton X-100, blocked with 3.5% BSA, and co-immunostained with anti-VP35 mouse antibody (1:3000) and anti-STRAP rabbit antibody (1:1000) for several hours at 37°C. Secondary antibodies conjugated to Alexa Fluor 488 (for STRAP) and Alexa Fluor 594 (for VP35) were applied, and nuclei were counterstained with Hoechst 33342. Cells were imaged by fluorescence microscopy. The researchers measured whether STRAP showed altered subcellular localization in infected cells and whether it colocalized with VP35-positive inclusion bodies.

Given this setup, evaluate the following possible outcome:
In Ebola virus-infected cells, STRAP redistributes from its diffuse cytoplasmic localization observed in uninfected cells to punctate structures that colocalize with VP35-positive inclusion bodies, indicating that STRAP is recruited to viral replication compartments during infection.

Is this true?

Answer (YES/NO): YES